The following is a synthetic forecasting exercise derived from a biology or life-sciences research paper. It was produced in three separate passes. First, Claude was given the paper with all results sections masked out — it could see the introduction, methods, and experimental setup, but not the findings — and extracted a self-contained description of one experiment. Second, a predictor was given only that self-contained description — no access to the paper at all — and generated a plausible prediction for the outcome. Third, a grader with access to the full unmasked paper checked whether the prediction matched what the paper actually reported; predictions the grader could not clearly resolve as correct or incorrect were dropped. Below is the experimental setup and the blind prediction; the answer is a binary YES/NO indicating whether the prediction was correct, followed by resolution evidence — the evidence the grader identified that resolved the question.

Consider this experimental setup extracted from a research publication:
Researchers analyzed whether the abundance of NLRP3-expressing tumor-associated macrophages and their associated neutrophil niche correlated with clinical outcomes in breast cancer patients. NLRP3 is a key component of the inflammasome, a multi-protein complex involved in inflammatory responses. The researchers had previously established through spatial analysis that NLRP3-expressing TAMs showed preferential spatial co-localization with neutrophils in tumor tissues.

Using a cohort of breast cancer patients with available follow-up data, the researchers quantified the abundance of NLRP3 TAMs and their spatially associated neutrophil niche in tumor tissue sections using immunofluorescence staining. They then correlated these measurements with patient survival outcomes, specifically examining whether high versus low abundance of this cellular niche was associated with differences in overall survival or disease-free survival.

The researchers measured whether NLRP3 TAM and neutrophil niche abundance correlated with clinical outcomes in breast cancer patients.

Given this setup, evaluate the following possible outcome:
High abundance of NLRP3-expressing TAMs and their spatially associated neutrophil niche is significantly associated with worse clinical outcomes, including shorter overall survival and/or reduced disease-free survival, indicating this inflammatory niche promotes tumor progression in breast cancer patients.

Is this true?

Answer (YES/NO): YES